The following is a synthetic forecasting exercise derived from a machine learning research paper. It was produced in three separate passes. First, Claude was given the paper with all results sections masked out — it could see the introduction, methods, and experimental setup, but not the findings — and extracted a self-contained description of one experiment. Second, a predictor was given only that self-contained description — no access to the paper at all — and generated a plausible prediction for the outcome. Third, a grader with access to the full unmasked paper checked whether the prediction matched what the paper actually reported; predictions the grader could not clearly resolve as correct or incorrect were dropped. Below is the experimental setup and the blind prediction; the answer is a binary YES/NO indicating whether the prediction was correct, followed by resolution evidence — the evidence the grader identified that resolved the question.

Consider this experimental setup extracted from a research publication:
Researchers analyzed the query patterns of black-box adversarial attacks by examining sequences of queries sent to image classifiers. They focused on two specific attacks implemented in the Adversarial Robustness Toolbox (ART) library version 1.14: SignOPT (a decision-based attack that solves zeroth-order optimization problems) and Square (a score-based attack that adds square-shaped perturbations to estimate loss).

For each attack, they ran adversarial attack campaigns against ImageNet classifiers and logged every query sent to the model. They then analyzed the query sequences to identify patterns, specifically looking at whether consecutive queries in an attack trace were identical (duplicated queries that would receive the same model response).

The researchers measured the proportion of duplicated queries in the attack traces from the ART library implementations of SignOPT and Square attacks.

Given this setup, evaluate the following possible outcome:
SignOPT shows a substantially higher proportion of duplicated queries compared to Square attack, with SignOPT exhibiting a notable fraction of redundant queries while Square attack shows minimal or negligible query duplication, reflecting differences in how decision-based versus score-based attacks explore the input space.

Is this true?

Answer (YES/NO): NO